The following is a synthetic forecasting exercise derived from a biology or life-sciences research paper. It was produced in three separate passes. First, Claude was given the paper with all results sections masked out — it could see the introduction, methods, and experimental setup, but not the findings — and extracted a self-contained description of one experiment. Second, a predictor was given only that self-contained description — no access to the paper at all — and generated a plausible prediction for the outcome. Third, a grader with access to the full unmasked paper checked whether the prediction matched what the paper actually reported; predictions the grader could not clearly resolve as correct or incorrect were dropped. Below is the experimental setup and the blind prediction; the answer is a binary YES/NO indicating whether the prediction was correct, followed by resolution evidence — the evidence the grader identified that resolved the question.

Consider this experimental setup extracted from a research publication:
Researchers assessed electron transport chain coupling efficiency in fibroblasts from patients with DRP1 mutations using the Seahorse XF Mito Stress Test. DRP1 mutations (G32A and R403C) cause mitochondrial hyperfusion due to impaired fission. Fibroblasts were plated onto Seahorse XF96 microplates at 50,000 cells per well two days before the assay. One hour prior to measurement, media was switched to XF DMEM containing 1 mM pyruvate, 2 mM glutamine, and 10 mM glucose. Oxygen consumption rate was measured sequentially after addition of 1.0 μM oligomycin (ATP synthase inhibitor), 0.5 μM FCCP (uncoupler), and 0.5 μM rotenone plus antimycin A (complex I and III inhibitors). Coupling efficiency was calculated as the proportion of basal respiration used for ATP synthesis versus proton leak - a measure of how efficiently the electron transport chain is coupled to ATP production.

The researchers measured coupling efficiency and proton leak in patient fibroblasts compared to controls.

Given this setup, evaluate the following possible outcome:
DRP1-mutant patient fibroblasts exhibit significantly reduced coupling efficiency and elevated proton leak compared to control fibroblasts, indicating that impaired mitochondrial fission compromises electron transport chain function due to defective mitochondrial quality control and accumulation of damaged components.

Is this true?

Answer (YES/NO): YES